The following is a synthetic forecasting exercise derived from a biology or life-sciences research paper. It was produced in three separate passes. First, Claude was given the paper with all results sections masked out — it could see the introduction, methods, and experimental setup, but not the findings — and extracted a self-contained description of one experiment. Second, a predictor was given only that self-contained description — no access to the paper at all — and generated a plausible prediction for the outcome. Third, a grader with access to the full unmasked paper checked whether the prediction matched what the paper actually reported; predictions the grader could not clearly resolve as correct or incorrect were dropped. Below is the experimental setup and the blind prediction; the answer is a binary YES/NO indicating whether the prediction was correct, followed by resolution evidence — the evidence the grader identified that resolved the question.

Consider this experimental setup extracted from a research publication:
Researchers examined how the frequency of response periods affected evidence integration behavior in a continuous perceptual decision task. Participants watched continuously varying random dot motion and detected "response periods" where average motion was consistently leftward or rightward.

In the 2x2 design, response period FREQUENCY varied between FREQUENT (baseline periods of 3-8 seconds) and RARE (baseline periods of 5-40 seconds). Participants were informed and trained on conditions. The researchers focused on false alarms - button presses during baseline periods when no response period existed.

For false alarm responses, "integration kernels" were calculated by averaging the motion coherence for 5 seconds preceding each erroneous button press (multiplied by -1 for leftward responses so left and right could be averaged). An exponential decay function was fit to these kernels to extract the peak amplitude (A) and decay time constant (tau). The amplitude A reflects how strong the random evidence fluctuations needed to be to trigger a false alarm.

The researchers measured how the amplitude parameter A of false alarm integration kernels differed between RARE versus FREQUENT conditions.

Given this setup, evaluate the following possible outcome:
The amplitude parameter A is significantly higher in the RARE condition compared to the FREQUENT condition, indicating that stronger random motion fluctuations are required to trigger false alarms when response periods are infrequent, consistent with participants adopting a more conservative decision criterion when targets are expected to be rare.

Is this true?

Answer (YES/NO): NO